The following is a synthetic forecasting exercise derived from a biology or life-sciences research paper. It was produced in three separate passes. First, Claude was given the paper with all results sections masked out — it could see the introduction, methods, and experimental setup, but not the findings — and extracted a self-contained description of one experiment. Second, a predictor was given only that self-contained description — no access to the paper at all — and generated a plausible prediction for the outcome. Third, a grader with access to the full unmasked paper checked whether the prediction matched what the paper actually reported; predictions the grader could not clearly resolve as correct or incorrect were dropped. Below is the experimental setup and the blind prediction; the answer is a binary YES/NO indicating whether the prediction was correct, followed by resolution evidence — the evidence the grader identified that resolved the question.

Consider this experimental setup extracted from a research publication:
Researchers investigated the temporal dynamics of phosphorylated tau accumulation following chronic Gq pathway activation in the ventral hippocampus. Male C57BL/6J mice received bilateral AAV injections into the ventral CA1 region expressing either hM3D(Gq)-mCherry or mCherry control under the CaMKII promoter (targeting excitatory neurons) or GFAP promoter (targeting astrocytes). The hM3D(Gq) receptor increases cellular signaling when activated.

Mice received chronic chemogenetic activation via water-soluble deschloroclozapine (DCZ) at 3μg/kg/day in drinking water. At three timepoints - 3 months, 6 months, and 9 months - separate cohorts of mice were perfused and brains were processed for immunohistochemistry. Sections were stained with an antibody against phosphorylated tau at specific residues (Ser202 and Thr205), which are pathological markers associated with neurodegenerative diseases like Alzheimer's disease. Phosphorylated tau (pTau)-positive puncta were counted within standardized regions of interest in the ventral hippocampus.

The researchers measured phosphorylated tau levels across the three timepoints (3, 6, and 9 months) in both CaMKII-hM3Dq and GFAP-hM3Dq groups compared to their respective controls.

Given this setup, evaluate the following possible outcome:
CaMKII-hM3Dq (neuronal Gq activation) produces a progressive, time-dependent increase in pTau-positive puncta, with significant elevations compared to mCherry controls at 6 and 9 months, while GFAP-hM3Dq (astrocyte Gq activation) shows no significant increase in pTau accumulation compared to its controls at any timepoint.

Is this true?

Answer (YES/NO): NO